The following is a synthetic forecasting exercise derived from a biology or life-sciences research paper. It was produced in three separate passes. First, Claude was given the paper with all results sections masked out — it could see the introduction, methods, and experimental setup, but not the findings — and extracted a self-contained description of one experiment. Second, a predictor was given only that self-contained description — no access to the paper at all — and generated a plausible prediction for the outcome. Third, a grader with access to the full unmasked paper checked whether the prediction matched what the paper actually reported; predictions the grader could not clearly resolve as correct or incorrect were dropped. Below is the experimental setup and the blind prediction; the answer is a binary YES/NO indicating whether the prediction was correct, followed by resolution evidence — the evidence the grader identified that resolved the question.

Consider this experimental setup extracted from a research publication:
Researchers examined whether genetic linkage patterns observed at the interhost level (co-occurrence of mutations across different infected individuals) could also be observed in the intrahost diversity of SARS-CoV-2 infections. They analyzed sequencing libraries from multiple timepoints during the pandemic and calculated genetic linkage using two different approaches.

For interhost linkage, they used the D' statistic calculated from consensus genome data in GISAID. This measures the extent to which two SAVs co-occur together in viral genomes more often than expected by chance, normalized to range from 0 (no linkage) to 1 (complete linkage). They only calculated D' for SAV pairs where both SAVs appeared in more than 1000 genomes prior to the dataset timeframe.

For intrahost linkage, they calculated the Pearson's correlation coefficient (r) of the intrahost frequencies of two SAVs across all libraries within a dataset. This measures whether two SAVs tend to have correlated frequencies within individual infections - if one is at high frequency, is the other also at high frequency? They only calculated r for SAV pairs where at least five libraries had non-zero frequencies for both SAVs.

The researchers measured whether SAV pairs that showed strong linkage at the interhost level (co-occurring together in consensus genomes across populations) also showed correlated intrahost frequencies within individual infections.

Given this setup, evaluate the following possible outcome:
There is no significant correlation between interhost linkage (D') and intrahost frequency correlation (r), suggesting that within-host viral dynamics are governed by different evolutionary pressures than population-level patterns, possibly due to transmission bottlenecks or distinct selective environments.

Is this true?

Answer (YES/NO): NO